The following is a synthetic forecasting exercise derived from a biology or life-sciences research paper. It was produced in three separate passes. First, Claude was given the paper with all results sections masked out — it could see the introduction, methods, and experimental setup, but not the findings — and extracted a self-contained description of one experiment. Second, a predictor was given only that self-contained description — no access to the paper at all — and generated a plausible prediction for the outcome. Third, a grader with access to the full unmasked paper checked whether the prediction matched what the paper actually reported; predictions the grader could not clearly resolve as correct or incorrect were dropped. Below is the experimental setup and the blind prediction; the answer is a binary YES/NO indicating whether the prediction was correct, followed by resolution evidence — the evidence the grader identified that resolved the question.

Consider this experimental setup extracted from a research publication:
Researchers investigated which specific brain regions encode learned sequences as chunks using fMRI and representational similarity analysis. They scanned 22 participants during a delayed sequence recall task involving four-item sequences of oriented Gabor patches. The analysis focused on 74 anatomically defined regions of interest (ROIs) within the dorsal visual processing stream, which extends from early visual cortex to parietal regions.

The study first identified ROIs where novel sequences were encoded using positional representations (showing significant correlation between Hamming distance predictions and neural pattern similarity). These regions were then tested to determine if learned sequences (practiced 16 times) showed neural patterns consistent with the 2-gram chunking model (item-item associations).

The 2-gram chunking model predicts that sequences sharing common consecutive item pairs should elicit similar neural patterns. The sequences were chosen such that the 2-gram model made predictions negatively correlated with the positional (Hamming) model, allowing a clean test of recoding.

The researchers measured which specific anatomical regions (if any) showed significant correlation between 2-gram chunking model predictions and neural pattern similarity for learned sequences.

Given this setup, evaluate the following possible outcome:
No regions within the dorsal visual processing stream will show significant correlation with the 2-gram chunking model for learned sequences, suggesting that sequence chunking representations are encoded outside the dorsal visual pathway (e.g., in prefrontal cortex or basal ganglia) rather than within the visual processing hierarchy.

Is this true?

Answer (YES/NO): NO